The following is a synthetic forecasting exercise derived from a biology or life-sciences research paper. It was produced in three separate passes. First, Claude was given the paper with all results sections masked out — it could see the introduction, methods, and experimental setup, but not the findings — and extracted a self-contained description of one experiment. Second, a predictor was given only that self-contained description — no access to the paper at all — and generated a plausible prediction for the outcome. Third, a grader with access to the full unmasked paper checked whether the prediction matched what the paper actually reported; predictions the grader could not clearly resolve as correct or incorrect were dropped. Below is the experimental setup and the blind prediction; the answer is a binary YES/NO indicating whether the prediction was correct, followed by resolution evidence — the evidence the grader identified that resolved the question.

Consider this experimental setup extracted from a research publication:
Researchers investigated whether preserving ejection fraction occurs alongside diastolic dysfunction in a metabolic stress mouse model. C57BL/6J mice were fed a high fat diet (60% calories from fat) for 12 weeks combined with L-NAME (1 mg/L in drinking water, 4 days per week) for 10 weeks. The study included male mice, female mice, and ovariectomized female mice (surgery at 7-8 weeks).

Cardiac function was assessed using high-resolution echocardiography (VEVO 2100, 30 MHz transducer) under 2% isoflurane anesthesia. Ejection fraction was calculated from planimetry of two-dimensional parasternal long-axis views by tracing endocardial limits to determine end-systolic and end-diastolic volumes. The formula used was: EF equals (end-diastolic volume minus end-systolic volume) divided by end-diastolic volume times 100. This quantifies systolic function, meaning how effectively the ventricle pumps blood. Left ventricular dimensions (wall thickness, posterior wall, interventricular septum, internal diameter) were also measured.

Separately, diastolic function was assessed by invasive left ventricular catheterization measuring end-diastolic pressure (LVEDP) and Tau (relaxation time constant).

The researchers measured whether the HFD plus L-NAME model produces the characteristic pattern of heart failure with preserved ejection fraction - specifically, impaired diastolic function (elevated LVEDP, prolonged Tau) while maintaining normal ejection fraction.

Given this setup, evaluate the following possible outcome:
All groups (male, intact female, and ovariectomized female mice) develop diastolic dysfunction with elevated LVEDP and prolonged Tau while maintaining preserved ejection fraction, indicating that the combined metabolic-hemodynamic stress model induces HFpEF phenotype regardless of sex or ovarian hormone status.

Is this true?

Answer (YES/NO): NO